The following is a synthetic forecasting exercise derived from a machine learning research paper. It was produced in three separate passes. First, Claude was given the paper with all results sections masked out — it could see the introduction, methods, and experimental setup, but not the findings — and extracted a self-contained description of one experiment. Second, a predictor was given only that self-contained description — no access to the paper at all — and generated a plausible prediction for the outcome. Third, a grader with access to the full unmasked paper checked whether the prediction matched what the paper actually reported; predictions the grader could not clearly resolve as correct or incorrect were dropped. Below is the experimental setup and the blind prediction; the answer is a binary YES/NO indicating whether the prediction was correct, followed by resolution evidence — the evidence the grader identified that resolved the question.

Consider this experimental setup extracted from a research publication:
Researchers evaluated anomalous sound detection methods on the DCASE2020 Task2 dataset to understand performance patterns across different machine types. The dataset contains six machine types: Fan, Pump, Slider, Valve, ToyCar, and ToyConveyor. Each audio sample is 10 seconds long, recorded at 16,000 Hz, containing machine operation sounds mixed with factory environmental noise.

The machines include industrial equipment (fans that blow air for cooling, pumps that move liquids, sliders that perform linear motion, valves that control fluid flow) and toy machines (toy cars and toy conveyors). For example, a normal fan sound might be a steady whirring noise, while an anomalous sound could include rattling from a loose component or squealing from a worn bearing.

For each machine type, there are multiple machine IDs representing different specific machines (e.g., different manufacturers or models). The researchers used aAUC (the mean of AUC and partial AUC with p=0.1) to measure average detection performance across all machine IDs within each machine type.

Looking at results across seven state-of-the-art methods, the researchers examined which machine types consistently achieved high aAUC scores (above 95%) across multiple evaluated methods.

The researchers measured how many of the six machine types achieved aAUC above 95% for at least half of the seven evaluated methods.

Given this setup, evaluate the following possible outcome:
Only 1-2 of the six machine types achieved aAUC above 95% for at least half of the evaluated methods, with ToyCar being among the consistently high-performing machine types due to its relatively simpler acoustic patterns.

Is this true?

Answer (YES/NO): NO